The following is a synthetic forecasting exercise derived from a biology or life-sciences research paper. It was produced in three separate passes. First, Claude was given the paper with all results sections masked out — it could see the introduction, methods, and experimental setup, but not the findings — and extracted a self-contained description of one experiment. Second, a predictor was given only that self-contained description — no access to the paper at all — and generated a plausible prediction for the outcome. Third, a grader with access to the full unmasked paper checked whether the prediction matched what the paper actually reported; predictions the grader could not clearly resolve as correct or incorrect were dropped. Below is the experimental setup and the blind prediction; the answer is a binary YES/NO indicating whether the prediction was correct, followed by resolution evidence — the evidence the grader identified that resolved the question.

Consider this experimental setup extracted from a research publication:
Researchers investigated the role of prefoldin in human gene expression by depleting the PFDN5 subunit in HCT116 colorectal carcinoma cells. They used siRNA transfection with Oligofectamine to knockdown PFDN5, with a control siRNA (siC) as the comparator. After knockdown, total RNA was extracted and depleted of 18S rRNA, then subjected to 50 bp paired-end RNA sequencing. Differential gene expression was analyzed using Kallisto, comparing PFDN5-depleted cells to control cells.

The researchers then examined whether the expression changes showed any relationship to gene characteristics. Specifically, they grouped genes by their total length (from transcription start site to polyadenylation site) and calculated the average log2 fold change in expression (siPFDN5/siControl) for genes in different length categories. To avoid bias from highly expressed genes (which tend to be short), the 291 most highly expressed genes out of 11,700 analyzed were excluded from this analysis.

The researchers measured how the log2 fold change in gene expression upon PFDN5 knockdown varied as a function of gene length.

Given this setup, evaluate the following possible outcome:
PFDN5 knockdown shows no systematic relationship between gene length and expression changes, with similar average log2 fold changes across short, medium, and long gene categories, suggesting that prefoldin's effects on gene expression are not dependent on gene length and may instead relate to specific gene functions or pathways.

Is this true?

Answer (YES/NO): NO